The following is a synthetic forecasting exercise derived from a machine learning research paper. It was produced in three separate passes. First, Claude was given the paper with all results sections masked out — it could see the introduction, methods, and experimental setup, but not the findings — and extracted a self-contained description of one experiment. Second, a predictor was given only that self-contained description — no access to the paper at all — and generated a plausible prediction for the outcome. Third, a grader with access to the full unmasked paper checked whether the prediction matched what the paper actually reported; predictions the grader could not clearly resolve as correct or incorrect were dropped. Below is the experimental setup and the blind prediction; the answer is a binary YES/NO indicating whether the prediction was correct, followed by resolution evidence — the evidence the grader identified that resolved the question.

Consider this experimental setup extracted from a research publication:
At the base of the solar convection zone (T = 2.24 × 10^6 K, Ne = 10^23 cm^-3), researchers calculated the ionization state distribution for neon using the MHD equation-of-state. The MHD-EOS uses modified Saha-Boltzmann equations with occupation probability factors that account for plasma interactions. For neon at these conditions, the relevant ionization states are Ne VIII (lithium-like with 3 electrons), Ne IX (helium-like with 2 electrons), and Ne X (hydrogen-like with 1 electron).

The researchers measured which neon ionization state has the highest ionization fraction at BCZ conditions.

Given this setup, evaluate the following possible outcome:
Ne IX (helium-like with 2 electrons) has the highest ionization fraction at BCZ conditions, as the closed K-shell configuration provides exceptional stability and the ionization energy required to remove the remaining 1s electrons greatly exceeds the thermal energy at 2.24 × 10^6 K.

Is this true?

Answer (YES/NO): YES